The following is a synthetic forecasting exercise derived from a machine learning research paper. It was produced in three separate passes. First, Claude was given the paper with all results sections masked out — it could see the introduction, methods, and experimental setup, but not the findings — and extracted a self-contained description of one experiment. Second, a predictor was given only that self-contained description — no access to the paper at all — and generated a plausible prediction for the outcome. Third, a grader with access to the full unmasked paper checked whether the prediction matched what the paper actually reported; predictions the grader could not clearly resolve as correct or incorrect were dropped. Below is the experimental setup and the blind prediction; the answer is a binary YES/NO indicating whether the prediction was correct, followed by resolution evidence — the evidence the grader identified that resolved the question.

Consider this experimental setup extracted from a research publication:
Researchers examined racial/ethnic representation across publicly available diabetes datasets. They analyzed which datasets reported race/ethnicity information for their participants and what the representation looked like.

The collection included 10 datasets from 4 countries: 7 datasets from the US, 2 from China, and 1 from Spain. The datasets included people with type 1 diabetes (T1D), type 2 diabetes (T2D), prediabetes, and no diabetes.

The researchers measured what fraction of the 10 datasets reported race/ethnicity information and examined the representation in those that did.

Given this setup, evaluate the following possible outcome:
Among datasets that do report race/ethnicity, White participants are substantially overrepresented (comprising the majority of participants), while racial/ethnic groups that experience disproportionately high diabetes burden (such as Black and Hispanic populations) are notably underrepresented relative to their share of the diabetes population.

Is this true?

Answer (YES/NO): NO